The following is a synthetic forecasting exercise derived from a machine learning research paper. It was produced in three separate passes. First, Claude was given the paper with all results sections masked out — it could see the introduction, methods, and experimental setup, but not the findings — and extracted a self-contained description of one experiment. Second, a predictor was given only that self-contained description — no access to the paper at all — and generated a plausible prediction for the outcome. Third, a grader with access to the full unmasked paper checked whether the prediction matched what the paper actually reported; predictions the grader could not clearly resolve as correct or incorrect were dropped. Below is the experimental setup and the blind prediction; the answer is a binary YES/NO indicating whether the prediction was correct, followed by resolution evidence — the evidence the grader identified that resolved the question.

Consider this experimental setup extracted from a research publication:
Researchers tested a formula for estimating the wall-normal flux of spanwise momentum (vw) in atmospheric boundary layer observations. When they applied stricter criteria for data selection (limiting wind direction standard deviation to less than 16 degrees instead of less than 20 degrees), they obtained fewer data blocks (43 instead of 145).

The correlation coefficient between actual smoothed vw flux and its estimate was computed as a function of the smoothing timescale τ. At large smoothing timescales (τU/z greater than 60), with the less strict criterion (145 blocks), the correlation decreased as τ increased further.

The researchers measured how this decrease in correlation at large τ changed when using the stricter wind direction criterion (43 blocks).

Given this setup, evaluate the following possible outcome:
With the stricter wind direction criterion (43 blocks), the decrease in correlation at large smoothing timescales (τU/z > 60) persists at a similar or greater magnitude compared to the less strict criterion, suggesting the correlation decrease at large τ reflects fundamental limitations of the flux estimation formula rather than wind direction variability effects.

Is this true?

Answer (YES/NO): NO